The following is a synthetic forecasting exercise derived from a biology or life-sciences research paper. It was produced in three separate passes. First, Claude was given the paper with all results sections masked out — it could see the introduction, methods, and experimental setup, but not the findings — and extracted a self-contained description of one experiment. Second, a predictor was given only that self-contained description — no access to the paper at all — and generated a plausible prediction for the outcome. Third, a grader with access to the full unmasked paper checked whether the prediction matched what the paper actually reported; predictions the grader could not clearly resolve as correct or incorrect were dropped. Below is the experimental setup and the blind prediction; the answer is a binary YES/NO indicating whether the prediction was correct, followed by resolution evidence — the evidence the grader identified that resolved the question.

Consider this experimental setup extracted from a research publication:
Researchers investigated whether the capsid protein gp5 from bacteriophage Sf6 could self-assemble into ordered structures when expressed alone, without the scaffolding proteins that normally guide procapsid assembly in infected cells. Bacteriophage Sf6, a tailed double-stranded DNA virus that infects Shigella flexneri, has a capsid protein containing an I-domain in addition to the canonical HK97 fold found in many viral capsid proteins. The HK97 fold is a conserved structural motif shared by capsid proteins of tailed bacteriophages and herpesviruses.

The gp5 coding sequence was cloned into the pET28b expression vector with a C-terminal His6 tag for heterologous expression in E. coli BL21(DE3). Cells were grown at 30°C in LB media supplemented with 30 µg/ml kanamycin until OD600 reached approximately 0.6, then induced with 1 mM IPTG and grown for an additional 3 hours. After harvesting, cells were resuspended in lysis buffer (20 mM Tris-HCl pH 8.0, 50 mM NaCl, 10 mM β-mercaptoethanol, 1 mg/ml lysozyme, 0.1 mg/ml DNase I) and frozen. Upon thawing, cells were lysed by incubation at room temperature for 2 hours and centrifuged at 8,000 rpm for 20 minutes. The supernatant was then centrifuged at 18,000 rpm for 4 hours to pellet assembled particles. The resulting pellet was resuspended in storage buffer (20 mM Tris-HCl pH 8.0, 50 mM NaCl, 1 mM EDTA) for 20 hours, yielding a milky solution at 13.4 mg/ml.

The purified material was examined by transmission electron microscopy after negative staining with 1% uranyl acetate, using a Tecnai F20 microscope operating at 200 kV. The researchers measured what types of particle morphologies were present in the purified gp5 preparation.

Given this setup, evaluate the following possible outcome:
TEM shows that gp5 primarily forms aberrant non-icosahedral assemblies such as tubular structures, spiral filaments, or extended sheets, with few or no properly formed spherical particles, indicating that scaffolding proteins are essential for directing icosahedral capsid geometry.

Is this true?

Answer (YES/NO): NO